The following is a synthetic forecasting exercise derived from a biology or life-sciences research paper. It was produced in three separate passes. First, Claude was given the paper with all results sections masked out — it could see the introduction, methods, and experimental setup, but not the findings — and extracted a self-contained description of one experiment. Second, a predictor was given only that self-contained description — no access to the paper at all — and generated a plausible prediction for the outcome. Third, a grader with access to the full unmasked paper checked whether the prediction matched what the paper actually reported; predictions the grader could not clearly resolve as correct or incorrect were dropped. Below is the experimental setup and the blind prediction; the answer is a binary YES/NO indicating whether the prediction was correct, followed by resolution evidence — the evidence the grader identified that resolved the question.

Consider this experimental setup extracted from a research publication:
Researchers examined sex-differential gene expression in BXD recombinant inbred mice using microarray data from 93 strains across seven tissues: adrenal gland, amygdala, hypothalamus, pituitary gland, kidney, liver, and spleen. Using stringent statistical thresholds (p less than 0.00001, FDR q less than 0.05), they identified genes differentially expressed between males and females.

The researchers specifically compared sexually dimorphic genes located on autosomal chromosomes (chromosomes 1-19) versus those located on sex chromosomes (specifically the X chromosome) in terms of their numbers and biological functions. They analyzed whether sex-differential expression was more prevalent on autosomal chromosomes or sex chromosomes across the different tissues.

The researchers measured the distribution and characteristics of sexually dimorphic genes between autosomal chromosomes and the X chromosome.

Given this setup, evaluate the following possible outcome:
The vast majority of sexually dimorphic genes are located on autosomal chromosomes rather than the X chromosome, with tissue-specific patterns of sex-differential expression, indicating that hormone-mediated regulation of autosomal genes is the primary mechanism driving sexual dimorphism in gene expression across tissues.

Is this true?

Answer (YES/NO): NO